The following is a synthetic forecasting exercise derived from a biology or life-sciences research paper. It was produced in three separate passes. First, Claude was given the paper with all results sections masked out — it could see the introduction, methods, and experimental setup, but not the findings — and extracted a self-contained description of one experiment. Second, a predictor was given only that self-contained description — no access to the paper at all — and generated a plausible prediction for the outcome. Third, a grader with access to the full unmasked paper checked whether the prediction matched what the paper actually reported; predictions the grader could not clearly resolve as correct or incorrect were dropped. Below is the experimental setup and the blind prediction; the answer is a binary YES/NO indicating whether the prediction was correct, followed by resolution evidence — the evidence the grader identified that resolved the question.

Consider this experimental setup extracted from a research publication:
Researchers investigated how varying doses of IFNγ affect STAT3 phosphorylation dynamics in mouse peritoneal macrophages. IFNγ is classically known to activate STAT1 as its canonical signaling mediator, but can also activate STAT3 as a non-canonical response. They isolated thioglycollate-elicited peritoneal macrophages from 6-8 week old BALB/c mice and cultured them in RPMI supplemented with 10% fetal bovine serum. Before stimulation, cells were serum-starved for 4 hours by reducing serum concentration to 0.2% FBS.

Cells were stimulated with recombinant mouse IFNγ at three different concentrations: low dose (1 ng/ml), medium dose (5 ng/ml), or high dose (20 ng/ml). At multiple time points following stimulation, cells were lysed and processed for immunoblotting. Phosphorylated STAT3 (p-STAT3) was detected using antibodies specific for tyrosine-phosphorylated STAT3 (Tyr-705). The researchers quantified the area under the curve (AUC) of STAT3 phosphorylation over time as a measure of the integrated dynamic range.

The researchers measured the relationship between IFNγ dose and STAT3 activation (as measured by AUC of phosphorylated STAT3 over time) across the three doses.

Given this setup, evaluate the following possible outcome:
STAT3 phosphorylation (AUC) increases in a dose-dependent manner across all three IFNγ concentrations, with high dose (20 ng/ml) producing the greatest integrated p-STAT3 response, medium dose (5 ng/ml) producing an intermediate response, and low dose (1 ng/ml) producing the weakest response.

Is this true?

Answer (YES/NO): NO